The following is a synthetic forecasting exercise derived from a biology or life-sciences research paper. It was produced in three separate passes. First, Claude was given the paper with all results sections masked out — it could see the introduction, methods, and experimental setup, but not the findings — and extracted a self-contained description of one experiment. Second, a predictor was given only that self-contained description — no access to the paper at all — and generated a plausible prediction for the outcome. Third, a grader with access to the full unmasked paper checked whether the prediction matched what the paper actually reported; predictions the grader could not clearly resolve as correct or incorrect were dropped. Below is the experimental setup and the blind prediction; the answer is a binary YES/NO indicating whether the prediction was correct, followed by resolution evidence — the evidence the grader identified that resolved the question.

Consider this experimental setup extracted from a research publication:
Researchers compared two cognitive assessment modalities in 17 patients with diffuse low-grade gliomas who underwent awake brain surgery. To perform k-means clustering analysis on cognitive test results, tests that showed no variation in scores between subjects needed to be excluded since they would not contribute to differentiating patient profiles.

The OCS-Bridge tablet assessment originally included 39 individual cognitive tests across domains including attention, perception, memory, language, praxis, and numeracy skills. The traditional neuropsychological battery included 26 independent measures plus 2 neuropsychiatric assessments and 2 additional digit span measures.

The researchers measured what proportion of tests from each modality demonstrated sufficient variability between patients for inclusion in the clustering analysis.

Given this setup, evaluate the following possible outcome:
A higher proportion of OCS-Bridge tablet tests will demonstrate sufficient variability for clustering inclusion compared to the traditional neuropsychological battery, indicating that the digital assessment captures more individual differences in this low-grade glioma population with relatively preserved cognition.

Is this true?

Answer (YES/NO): NO